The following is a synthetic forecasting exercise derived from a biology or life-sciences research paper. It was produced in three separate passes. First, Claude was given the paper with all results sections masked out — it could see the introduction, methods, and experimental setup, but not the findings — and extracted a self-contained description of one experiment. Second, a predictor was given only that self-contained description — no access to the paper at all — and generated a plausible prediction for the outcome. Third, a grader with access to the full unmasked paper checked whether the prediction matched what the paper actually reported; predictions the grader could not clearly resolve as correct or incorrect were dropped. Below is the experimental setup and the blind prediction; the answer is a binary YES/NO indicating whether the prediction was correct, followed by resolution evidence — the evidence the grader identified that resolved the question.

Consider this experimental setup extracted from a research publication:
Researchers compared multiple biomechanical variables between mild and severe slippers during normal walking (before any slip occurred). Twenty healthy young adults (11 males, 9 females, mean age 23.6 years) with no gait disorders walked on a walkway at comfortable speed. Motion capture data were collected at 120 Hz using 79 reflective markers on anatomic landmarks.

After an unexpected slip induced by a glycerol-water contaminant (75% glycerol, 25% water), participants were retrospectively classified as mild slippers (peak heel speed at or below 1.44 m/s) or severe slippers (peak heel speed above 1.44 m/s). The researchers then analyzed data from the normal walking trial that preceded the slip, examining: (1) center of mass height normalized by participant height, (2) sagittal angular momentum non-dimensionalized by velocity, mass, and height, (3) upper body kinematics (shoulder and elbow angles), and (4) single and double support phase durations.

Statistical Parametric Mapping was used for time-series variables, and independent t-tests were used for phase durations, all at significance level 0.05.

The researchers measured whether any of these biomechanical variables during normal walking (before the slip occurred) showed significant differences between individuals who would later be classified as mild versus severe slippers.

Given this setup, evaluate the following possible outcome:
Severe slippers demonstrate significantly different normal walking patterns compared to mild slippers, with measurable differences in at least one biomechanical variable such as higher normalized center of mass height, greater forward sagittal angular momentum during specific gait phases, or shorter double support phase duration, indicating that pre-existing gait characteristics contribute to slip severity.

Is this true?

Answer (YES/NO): NO